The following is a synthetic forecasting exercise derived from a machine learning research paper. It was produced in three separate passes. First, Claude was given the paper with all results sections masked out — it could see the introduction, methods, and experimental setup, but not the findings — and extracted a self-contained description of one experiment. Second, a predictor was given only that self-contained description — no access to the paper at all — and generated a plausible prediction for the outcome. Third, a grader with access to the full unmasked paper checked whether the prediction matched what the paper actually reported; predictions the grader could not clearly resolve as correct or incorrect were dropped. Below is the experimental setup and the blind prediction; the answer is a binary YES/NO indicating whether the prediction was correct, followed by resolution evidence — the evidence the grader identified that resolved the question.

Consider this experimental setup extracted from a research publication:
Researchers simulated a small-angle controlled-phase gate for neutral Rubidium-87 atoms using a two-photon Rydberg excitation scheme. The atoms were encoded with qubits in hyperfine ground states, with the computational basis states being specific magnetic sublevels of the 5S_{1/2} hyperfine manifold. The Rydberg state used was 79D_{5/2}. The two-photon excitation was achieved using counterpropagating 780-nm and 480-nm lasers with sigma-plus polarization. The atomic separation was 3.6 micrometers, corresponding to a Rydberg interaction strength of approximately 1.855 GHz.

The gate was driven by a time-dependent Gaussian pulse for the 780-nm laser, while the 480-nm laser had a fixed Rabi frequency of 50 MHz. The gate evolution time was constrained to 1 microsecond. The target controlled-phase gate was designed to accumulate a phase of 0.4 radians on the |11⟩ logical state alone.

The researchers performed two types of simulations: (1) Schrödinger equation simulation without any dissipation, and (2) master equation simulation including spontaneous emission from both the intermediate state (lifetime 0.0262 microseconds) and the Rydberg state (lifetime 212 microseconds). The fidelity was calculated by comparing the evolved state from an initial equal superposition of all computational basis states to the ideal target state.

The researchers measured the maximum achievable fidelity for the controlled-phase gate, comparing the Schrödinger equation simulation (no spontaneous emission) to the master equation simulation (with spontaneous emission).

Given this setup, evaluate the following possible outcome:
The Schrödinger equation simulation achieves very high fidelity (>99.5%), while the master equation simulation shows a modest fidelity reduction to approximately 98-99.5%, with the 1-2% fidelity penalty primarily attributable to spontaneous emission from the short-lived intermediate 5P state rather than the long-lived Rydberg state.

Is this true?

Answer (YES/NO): NO